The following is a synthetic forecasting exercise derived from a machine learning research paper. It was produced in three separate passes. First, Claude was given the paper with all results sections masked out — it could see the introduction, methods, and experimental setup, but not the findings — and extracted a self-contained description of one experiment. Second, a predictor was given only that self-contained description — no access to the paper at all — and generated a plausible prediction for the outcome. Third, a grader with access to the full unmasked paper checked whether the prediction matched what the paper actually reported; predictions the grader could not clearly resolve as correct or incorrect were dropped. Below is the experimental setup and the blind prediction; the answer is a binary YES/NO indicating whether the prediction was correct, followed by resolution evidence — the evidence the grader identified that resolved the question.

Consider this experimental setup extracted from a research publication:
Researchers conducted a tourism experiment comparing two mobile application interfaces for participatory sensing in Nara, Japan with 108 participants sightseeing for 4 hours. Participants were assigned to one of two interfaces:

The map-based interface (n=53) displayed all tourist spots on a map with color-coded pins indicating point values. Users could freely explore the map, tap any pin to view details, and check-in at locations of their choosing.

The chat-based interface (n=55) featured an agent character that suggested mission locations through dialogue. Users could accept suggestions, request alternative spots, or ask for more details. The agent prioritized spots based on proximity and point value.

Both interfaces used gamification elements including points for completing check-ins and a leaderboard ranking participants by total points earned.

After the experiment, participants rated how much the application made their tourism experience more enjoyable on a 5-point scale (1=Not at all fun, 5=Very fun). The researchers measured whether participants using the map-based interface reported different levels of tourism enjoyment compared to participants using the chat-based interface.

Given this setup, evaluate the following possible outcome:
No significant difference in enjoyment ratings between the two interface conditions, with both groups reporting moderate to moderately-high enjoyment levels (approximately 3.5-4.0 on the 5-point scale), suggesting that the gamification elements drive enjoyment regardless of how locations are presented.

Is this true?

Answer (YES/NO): YES